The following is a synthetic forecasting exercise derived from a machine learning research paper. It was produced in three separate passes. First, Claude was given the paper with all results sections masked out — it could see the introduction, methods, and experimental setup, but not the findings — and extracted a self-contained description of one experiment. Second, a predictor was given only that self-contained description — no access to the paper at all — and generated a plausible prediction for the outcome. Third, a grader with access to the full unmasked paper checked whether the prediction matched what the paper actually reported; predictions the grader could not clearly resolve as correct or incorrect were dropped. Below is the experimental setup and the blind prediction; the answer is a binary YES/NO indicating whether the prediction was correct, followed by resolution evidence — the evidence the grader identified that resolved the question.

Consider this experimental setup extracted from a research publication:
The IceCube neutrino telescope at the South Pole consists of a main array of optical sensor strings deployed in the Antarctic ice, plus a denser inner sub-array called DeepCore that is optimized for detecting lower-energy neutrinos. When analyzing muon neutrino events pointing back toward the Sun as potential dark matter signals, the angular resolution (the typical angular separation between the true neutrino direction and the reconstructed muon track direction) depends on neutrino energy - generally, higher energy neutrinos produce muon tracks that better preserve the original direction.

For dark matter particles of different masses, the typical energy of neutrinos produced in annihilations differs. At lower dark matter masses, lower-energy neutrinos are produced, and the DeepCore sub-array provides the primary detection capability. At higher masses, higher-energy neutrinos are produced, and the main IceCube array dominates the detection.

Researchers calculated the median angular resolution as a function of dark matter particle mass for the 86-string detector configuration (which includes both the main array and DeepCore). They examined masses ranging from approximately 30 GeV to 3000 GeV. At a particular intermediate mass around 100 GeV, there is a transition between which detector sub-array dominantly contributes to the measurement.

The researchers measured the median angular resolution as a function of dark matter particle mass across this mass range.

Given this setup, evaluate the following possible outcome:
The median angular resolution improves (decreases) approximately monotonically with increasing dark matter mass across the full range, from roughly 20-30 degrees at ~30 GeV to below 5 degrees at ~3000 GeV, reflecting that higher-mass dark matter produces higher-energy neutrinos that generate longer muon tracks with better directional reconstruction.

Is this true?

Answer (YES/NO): NO